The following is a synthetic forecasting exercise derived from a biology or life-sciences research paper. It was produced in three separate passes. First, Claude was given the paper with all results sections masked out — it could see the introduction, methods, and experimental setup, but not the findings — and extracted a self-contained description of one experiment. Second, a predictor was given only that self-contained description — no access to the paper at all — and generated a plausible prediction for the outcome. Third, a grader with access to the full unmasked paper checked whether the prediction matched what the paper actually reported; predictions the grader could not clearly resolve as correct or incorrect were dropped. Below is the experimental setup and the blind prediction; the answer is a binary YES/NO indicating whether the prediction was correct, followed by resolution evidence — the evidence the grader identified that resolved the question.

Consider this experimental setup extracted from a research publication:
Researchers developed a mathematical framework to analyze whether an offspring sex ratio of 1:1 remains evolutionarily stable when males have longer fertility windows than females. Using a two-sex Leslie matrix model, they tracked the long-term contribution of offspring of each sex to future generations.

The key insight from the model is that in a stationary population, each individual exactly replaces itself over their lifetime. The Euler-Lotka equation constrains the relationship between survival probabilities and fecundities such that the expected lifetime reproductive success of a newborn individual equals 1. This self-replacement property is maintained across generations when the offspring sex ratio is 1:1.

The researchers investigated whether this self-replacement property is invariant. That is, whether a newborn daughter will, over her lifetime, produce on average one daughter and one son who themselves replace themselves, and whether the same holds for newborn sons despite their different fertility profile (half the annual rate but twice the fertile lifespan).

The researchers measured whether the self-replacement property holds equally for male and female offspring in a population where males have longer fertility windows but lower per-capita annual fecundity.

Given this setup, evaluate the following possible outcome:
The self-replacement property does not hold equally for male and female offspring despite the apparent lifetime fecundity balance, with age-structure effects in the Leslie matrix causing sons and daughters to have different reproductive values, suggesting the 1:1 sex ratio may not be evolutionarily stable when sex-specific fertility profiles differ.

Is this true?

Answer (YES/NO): NO